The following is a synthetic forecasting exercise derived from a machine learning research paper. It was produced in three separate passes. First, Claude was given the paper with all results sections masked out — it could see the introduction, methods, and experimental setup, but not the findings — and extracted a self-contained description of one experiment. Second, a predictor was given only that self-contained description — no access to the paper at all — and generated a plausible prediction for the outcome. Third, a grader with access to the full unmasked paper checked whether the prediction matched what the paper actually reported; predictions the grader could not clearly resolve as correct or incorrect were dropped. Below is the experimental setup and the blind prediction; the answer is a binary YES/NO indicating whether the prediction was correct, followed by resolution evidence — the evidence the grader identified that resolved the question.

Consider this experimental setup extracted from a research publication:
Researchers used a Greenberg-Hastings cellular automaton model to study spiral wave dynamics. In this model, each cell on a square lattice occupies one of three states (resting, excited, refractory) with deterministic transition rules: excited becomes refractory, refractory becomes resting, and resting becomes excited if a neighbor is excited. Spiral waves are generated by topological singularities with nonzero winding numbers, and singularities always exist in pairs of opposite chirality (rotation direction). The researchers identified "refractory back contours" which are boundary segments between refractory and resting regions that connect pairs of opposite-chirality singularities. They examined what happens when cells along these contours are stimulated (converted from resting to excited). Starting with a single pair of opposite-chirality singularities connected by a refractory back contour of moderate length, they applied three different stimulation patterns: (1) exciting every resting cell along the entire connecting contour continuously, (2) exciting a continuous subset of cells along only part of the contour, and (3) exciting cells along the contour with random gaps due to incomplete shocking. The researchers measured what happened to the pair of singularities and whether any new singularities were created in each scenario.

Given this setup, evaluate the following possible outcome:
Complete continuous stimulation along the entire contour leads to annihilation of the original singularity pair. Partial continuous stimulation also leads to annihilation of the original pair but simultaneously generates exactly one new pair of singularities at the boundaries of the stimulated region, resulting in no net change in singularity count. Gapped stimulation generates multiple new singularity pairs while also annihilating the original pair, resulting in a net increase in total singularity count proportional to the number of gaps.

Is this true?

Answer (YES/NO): NO